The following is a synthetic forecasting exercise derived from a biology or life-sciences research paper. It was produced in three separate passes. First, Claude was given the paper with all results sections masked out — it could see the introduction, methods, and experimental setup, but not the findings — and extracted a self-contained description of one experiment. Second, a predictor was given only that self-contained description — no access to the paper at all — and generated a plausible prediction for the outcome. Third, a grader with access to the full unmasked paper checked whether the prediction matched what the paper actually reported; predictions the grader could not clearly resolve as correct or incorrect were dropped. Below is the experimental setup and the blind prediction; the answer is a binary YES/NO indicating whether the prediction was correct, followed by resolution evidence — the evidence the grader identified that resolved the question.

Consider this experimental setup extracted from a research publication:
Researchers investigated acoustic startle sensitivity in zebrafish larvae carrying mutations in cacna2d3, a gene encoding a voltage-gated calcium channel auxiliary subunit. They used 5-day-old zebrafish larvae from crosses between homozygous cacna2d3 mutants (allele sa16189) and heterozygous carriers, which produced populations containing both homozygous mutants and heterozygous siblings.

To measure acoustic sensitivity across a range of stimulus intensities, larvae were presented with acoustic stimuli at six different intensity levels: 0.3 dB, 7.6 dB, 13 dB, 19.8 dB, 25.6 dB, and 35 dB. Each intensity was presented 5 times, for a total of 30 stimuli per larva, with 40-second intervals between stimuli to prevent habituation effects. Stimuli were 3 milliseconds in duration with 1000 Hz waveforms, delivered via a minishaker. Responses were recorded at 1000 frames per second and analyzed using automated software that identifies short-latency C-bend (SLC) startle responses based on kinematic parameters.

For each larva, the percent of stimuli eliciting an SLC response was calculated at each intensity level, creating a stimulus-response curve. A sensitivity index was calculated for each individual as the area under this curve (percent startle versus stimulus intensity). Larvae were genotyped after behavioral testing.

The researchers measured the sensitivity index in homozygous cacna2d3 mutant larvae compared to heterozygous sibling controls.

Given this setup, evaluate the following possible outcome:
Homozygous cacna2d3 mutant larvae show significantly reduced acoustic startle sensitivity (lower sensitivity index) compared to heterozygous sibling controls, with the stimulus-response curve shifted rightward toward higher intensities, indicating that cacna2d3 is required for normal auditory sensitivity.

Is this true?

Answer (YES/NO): NO